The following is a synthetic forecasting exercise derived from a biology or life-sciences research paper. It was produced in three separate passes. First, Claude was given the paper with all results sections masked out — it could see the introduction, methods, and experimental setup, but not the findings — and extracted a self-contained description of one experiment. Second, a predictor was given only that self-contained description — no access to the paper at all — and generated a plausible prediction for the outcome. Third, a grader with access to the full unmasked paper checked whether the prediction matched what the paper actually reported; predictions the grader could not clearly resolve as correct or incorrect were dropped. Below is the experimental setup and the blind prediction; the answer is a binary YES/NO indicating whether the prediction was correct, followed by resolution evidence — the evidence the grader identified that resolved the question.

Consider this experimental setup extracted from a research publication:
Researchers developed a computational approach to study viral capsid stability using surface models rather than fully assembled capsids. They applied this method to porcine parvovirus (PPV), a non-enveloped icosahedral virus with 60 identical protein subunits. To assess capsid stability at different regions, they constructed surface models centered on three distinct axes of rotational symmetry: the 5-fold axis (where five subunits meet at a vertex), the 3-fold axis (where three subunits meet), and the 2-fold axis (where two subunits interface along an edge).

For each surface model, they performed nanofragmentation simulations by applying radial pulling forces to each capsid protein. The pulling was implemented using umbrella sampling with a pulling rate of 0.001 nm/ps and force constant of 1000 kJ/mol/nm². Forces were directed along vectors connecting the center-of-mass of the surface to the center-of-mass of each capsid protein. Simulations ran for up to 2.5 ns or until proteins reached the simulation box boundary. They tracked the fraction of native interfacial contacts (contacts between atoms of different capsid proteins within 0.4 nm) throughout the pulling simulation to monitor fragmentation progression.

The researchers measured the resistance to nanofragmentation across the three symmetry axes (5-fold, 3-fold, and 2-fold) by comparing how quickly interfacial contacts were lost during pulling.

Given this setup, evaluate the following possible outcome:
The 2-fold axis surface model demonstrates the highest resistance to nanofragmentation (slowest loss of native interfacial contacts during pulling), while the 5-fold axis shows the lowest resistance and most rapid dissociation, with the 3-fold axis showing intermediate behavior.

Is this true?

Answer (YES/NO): NO